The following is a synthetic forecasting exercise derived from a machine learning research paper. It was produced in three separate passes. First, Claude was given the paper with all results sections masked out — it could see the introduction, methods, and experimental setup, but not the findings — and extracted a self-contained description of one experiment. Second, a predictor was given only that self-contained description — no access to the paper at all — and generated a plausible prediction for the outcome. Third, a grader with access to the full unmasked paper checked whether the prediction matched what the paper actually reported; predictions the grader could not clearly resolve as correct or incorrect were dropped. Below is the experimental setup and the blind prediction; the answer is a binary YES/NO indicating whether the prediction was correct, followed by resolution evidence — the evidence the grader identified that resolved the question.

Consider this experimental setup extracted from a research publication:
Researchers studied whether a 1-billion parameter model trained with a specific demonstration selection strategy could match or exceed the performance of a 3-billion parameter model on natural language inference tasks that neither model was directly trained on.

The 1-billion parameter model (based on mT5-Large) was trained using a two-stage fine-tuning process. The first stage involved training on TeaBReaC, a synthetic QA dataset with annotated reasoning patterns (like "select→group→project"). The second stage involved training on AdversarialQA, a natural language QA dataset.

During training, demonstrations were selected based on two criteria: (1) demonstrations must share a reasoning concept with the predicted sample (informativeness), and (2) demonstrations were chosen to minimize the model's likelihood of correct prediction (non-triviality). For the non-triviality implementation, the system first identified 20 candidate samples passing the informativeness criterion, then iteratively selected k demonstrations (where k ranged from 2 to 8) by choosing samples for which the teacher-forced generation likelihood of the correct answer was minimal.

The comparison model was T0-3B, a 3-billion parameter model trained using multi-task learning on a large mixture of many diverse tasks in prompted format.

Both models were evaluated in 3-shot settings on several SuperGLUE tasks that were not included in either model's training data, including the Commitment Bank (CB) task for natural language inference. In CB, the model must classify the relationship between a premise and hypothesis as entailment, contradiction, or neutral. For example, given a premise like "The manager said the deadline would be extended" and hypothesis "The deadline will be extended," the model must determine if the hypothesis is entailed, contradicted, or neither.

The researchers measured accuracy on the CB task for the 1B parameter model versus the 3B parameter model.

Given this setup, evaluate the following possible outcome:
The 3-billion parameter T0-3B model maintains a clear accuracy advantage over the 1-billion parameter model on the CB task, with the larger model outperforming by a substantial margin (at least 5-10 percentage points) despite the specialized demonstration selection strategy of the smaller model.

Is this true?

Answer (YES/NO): NO